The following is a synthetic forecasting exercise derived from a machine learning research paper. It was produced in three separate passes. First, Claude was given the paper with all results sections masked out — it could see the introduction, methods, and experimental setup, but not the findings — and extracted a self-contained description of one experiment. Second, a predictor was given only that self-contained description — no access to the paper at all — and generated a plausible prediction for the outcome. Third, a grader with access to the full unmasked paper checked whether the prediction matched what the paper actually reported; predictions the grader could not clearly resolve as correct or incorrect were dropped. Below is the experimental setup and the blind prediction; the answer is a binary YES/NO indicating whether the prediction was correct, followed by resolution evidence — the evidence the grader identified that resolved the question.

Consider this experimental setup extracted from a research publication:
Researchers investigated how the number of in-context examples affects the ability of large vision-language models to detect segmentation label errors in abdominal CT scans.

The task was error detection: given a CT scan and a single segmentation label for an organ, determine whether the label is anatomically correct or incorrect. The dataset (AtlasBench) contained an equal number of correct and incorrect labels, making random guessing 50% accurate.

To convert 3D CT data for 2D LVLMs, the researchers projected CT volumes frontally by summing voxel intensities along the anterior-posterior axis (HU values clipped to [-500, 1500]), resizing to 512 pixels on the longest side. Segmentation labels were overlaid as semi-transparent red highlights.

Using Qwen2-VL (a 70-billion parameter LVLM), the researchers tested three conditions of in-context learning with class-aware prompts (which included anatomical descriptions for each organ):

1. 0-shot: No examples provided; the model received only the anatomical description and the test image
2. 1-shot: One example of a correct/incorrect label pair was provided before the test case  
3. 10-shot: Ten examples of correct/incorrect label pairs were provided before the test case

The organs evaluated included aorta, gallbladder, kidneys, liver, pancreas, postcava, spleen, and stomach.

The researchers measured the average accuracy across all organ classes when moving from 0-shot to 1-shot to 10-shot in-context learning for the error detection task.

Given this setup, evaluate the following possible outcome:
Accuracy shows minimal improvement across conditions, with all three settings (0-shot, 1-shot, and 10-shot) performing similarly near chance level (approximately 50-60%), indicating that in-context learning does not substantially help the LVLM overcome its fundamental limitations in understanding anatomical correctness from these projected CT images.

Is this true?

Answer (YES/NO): NO